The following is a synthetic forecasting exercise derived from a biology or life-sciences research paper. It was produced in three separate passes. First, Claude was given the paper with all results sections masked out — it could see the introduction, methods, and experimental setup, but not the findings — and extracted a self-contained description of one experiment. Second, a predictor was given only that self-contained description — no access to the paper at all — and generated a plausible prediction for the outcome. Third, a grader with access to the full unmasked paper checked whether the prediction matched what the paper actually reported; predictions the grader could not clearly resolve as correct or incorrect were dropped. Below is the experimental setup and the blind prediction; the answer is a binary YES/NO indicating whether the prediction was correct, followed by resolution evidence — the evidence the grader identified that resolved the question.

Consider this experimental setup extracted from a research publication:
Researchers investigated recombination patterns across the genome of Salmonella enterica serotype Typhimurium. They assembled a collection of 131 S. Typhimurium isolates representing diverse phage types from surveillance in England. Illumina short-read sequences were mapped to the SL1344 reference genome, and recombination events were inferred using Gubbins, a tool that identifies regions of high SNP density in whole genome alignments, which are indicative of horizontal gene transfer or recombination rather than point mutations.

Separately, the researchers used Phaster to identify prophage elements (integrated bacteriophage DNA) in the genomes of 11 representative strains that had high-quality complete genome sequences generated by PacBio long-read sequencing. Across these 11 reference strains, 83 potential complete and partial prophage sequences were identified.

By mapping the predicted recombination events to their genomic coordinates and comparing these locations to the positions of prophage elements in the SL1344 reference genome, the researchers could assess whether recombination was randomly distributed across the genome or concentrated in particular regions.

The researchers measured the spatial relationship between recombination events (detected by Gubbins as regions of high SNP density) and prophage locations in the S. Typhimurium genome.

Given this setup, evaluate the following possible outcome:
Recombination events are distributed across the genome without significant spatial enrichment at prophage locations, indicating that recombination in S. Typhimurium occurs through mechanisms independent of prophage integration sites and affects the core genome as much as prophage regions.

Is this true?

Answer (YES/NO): NO